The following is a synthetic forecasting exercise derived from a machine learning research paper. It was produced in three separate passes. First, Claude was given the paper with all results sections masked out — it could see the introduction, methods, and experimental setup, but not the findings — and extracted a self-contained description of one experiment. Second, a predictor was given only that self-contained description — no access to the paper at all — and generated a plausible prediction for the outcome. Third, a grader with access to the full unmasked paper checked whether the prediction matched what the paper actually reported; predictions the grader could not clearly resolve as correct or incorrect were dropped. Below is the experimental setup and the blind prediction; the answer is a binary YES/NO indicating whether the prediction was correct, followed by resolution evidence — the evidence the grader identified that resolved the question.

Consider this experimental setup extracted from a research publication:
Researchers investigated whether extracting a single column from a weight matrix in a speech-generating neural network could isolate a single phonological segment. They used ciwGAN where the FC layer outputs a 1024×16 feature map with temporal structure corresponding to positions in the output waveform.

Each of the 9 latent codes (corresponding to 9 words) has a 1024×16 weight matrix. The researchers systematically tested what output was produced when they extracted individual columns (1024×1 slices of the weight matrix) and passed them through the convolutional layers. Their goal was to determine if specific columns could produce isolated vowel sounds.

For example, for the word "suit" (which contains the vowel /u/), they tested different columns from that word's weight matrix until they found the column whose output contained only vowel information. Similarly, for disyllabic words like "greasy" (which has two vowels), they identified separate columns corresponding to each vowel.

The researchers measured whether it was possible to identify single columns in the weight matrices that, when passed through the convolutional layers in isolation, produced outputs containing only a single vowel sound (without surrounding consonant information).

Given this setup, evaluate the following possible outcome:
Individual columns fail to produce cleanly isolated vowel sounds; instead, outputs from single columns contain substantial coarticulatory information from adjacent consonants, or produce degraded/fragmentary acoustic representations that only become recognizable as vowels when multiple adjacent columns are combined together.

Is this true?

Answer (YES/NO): NO